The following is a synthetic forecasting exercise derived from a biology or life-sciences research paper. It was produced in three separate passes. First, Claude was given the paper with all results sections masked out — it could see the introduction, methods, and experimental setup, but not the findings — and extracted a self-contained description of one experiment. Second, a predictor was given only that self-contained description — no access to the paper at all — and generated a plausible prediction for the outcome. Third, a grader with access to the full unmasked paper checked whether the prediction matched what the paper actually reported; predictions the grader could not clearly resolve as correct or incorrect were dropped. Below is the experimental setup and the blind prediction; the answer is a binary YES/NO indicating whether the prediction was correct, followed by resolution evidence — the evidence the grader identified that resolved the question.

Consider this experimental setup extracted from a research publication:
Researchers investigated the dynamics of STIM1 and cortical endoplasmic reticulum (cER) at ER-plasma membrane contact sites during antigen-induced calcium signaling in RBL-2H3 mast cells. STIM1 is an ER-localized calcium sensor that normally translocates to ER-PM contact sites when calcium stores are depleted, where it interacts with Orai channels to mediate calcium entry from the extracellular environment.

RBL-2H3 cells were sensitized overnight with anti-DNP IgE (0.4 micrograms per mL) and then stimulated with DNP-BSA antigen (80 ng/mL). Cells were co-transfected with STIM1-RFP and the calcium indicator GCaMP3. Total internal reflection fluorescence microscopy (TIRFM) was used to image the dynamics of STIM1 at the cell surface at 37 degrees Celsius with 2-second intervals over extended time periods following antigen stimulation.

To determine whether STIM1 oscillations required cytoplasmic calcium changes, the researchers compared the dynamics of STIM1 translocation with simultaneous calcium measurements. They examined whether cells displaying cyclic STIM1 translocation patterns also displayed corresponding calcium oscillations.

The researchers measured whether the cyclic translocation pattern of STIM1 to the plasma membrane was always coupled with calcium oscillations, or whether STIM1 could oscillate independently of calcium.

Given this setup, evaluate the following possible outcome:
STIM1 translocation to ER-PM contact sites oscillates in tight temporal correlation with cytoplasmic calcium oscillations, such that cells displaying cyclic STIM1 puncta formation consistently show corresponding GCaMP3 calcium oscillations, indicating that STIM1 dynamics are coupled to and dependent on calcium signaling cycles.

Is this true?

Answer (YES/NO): NO